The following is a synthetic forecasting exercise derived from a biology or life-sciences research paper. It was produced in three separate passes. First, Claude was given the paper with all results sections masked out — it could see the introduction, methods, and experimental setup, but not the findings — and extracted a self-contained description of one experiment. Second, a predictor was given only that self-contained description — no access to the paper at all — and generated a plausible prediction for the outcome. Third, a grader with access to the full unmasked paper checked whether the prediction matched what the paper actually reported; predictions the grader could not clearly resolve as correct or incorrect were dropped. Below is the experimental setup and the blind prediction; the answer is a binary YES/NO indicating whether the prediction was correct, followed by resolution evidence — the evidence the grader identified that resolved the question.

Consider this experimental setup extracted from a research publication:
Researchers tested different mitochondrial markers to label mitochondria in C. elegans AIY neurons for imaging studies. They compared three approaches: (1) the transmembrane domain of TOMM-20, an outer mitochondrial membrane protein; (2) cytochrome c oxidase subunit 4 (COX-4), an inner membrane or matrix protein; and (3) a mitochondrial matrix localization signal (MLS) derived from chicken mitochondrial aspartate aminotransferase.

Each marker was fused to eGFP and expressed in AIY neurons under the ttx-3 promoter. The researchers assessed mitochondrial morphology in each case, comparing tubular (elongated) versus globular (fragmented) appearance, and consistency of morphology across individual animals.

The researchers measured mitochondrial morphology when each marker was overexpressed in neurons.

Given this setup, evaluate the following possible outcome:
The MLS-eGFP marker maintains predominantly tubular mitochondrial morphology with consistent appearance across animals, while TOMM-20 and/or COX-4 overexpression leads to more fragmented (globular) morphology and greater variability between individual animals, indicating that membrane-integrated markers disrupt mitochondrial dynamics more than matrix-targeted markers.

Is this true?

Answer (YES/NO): NO